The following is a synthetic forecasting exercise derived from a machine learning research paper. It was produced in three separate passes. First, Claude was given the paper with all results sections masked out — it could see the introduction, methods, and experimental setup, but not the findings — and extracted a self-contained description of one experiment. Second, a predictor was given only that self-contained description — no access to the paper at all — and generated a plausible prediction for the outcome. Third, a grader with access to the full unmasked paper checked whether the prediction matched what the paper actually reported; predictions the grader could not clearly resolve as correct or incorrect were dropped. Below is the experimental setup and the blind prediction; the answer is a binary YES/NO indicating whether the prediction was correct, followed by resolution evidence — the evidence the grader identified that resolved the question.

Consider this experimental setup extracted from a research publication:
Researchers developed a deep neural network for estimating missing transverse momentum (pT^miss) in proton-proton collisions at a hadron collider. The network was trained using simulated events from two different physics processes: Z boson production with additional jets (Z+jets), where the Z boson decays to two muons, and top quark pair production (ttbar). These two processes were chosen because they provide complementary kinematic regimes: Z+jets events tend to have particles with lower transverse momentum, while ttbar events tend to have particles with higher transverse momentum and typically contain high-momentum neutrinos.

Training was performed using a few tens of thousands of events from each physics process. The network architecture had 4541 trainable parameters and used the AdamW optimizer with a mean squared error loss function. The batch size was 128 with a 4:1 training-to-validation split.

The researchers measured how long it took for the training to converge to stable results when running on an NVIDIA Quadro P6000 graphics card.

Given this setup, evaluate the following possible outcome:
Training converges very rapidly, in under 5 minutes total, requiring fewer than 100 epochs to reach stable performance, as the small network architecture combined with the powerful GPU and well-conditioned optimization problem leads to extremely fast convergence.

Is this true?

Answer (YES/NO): NO